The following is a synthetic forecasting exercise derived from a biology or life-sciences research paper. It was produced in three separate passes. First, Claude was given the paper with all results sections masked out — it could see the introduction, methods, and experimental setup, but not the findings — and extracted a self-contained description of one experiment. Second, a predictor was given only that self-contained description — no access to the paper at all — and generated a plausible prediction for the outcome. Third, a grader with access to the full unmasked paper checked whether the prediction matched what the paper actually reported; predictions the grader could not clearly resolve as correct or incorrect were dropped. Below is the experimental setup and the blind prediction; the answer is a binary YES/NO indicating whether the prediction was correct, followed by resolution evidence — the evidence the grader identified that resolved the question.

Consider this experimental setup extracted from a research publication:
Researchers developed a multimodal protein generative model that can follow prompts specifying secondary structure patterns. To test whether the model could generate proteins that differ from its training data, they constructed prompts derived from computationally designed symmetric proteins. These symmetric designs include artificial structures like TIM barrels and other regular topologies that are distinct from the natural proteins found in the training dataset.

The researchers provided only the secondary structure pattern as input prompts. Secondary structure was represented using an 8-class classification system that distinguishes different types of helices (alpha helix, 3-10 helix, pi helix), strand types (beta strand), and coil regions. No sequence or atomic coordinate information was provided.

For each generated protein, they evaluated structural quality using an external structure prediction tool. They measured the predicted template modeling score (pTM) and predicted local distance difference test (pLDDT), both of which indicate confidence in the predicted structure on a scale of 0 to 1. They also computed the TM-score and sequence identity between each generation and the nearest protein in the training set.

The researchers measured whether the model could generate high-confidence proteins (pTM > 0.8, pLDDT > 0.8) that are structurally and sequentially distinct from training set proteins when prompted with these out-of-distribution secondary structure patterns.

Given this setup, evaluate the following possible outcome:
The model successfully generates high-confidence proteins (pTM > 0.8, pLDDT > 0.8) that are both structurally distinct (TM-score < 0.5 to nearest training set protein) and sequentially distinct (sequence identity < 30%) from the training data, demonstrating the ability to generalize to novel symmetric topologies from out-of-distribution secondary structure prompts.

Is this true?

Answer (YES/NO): NO